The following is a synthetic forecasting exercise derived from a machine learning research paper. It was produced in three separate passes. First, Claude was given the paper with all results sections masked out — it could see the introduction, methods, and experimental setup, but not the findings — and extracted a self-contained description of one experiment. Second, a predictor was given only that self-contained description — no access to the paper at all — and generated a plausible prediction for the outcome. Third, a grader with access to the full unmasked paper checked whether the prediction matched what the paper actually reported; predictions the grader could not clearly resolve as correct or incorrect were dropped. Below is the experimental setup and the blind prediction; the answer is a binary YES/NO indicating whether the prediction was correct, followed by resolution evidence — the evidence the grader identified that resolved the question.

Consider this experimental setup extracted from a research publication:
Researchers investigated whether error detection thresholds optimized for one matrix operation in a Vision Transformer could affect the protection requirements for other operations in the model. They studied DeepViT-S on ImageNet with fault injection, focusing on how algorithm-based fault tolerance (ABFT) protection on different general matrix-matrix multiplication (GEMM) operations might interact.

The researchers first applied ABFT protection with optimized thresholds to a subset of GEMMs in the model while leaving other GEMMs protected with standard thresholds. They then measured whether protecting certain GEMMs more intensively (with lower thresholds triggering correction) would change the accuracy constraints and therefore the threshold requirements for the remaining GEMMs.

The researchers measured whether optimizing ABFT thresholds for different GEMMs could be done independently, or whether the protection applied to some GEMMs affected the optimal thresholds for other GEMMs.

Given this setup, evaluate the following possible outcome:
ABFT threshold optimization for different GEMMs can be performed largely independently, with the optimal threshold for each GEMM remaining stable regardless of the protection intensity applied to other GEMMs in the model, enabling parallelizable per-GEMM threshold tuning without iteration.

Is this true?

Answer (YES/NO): NO